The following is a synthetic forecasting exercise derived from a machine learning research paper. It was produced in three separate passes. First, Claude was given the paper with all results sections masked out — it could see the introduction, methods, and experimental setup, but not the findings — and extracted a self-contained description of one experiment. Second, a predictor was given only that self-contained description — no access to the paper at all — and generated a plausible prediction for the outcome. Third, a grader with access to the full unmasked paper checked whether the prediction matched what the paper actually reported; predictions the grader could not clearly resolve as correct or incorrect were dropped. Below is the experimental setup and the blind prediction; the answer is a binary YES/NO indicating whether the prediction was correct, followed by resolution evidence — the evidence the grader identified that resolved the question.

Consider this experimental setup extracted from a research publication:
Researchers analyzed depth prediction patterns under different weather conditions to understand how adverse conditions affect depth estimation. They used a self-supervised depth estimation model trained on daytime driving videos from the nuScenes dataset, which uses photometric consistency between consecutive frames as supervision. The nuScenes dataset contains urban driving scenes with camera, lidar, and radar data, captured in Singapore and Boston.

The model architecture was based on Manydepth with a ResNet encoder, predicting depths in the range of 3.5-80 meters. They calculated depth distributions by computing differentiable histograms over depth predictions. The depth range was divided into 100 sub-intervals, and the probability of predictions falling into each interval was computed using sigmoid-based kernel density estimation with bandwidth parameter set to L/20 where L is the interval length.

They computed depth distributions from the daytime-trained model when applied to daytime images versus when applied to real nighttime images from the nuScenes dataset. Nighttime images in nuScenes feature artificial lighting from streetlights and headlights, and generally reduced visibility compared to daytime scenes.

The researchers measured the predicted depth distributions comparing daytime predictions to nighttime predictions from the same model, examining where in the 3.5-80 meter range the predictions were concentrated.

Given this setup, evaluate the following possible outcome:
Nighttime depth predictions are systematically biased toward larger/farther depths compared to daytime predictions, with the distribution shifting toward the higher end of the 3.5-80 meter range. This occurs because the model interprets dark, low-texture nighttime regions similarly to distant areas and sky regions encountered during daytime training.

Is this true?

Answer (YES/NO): NO